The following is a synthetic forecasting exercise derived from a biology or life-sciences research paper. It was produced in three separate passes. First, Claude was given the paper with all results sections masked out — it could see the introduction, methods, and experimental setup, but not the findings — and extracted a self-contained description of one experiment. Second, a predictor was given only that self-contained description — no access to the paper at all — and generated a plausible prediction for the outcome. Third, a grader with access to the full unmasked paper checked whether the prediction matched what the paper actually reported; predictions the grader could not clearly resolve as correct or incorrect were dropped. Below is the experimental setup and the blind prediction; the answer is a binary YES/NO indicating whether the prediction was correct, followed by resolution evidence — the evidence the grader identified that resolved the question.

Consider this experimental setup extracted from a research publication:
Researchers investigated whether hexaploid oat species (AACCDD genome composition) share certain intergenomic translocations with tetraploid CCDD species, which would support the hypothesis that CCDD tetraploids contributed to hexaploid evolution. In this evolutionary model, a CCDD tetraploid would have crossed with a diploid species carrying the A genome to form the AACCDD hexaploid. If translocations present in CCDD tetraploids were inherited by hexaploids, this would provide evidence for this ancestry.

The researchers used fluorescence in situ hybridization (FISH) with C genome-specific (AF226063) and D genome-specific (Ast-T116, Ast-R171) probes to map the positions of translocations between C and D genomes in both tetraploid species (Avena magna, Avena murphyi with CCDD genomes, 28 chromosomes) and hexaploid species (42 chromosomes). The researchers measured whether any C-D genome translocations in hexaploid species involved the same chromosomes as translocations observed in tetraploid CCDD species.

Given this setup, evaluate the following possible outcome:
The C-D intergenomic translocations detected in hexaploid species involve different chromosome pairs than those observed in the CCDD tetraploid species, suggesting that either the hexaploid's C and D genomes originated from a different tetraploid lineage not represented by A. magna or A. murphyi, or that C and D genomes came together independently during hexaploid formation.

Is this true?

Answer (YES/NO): NO